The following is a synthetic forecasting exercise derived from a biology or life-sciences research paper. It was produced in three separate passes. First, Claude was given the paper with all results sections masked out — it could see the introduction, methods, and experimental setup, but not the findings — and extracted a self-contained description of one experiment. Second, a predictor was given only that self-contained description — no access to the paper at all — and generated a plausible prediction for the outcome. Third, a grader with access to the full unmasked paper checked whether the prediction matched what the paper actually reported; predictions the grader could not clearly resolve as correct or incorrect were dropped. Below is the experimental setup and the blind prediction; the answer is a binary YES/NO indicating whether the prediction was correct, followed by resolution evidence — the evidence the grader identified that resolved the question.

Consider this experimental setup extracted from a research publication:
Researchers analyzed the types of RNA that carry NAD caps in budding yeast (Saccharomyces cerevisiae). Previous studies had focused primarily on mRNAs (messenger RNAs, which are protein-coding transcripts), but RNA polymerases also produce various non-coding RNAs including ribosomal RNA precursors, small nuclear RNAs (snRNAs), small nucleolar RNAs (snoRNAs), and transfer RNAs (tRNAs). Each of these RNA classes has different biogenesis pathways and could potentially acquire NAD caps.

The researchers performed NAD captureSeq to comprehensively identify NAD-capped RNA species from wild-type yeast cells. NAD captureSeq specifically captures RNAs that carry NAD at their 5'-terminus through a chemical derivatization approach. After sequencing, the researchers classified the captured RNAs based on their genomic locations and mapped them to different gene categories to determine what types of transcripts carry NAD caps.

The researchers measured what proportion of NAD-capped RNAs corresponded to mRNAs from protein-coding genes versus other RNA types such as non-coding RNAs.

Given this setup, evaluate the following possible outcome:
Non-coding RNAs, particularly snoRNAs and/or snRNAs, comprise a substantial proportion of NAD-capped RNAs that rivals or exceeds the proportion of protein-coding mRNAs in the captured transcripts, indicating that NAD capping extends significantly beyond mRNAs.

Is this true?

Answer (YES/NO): NO